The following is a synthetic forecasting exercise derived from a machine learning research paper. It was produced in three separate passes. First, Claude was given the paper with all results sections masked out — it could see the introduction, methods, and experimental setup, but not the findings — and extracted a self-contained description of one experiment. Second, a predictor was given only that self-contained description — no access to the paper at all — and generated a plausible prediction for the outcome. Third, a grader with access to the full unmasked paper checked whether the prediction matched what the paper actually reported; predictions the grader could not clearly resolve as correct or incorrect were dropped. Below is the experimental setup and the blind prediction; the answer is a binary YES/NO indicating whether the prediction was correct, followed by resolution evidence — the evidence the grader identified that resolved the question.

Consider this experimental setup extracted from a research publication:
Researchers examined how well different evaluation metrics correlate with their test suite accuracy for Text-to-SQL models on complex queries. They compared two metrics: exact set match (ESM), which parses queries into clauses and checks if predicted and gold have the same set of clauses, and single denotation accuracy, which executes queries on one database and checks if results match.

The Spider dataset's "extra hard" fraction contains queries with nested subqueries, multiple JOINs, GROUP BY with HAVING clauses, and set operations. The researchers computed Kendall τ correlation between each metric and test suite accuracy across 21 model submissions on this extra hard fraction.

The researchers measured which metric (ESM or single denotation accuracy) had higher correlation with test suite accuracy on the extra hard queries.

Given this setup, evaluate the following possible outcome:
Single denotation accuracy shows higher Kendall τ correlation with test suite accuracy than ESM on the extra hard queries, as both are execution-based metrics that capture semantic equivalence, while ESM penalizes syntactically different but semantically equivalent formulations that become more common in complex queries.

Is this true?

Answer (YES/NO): NO